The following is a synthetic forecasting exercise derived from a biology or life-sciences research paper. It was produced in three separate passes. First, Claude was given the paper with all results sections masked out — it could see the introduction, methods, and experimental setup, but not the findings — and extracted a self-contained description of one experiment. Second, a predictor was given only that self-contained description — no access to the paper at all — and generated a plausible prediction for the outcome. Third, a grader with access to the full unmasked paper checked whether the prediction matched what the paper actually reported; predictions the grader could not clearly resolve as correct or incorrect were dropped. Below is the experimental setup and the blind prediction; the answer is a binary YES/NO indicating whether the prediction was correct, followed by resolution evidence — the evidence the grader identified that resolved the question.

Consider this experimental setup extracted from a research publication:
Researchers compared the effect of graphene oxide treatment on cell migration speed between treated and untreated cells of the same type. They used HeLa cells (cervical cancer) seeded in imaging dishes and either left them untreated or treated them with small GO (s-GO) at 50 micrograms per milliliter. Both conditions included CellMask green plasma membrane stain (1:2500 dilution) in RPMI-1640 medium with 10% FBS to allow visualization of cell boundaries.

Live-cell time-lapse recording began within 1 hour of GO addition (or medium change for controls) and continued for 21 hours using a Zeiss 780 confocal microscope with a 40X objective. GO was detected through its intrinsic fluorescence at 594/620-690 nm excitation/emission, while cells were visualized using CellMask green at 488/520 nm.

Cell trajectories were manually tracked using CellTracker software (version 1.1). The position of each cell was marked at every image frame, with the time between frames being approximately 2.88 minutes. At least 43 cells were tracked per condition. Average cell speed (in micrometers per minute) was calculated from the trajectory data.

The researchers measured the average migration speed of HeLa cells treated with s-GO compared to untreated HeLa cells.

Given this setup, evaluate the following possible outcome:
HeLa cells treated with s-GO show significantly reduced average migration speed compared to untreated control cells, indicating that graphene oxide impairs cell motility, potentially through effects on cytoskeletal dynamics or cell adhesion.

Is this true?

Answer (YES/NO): YES